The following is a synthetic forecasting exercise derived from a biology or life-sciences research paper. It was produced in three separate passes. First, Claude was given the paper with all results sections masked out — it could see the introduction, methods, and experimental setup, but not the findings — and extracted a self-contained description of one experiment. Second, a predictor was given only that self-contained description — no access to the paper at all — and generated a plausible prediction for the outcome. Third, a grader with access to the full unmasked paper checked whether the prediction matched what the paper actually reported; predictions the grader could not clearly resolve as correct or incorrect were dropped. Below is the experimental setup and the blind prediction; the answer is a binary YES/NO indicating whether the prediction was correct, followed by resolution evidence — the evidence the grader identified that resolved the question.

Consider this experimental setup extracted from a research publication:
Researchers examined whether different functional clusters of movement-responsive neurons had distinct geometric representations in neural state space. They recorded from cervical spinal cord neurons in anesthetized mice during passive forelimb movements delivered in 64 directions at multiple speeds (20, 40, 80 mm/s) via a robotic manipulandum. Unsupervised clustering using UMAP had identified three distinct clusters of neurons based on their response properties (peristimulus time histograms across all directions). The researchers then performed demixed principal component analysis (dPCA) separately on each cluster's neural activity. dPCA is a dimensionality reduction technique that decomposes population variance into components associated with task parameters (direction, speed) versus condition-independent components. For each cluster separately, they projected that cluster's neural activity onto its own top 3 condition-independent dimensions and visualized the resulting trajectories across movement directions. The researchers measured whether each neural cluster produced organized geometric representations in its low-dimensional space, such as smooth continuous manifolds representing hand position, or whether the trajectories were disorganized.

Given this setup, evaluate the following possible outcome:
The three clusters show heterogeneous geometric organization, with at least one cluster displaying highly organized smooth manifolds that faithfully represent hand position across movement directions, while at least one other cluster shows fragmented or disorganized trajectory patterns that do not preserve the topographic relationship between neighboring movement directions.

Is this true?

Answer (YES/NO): YES